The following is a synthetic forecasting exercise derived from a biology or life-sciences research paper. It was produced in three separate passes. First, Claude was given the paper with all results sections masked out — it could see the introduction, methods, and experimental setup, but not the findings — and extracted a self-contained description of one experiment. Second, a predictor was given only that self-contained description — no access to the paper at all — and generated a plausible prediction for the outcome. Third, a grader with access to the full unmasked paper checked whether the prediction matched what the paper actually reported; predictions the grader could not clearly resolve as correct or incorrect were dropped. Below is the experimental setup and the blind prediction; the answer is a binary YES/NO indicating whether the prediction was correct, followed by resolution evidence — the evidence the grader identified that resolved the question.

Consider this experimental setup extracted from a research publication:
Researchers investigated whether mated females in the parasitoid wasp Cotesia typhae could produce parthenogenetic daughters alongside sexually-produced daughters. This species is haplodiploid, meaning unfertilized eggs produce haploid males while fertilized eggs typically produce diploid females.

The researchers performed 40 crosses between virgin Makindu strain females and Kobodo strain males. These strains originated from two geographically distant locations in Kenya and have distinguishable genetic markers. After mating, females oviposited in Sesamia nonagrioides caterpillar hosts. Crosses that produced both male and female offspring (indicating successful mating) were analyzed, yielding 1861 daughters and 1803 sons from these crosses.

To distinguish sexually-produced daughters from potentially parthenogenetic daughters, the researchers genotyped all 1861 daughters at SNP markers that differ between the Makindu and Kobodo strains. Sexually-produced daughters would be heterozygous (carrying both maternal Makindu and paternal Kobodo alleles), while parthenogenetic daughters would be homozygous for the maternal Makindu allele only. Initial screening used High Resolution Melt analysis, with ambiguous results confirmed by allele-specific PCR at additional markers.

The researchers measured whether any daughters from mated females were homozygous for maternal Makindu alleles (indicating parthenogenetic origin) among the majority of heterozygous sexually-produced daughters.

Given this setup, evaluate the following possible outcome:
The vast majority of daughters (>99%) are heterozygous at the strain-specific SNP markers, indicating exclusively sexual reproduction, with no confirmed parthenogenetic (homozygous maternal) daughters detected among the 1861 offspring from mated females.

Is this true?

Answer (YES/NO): NO